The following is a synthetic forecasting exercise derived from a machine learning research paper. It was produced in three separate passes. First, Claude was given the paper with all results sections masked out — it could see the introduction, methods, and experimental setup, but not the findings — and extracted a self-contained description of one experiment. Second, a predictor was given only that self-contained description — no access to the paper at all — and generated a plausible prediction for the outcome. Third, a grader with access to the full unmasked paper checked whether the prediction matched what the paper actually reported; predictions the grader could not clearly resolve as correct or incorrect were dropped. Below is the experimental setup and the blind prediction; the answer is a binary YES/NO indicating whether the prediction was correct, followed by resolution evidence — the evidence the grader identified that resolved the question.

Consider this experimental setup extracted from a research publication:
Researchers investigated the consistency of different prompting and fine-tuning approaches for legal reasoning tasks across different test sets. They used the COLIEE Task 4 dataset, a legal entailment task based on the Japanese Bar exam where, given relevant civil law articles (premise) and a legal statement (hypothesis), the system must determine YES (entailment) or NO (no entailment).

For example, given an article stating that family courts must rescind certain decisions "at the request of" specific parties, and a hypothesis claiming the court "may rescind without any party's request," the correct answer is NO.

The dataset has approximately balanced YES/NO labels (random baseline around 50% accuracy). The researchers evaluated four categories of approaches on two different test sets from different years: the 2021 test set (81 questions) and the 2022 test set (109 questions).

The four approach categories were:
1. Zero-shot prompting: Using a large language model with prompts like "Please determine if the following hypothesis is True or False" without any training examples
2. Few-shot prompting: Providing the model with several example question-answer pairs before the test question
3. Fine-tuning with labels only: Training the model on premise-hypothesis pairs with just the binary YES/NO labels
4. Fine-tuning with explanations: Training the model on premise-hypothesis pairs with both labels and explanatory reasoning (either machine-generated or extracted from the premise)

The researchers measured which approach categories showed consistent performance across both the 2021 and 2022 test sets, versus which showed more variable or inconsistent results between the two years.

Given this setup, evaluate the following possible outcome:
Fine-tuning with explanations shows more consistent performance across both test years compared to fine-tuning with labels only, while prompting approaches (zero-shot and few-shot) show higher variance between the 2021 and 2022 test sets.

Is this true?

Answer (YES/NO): NO